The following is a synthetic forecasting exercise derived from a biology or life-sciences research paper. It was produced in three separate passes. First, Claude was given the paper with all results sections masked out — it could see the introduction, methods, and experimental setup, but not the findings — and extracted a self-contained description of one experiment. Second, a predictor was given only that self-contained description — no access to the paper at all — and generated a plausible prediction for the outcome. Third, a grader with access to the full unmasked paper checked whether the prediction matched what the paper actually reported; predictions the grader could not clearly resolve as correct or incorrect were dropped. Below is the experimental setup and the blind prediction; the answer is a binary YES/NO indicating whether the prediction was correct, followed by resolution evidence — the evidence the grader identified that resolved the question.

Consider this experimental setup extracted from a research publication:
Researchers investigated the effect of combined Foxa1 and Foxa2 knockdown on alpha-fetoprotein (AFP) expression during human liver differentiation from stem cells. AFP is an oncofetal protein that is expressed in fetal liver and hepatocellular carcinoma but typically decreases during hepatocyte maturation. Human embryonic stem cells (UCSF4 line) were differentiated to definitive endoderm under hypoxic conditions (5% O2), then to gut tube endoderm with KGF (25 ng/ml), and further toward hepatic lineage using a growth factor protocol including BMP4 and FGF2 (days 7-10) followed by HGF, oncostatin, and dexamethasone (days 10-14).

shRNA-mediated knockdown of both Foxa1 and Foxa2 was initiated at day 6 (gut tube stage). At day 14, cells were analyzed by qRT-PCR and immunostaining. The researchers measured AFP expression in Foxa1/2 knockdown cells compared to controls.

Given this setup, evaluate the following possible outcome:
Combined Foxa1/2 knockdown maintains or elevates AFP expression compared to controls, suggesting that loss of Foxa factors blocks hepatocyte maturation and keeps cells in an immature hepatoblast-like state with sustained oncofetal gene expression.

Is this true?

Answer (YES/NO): YES